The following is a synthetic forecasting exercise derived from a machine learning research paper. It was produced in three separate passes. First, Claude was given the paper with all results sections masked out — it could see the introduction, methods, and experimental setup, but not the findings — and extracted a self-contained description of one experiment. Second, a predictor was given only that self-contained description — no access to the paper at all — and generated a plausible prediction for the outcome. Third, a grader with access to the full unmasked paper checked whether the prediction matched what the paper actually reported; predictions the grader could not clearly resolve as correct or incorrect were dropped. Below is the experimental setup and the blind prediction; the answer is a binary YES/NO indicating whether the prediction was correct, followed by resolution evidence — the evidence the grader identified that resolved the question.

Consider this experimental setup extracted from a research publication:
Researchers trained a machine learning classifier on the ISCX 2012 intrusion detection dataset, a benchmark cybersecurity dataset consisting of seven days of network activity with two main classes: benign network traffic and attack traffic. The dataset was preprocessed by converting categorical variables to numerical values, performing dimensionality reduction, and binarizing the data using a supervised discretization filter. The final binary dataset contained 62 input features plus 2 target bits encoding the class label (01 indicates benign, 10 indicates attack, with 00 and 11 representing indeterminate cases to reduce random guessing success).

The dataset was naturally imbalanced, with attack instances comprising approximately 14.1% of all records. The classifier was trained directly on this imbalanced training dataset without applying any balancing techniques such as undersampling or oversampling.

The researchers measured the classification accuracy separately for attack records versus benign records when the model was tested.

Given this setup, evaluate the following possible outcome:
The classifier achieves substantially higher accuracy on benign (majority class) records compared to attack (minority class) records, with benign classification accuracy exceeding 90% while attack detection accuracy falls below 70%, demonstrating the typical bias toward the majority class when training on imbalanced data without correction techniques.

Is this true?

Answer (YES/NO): YES